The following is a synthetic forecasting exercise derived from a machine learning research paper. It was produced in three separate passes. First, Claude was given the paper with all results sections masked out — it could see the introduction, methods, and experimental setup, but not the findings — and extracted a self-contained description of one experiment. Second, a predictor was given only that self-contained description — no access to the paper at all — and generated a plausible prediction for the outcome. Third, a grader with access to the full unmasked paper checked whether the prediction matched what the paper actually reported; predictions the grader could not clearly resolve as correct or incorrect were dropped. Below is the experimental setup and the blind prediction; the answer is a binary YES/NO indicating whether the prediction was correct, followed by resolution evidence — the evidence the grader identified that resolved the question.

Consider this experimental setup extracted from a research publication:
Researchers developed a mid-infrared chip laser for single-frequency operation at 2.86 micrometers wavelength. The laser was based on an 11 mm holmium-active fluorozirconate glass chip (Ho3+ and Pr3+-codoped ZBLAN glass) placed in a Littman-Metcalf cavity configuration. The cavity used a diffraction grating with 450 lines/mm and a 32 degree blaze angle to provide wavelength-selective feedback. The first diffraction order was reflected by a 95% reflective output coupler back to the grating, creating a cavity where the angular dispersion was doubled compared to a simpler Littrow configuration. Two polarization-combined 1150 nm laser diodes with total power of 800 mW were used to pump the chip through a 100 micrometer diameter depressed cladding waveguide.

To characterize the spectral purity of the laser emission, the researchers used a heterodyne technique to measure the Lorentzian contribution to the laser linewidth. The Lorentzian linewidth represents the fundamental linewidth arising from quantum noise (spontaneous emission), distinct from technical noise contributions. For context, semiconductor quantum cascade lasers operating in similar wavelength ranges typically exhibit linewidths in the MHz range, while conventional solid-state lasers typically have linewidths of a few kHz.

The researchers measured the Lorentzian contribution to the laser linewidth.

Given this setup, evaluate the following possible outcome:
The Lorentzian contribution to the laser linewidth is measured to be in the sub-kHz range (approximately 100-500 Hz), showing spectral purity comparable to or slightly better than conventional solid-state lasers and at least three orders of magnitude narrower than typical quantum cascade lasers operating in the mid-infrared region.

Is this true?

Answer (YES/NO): NO